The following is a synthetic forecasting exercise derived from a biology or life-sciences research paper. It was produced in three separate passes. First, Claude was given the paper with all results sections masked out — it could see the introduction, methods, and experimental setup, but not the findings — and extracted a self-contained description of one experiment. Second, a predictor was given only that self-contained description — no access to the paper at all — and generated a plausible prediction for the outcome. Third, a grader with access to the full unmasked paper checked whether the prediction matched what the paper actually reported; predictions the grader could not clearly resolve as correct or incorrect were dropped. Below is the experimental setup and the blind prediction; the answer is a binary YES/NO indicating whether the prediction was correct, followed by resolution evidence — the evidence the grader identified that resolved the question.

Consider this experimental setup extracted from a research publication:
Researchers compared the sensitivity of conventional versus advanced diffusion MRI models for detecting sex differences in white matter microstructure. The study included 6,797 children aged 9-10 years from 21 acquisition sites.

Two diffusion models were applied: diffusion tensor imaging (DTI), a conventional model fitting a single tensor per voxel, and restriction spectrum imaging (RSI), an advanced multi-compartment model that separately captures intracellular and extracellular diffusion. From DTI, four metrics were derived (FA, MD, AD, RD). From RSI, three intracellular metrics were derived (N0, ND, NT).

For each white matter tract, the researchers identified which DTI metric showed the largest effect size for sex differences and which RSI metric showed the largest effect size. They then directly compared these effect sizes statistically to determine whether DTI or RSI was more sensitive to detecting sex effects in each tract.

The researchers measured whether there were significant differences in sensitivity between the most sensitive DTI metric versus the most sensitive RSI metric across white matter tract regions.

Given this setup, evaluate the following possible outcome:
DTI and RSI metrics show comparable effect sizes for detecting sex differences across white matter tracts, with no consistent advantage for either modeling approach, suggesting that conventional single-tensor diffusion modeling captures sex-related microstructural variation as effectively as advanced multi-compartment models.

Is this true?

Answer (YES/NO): YES